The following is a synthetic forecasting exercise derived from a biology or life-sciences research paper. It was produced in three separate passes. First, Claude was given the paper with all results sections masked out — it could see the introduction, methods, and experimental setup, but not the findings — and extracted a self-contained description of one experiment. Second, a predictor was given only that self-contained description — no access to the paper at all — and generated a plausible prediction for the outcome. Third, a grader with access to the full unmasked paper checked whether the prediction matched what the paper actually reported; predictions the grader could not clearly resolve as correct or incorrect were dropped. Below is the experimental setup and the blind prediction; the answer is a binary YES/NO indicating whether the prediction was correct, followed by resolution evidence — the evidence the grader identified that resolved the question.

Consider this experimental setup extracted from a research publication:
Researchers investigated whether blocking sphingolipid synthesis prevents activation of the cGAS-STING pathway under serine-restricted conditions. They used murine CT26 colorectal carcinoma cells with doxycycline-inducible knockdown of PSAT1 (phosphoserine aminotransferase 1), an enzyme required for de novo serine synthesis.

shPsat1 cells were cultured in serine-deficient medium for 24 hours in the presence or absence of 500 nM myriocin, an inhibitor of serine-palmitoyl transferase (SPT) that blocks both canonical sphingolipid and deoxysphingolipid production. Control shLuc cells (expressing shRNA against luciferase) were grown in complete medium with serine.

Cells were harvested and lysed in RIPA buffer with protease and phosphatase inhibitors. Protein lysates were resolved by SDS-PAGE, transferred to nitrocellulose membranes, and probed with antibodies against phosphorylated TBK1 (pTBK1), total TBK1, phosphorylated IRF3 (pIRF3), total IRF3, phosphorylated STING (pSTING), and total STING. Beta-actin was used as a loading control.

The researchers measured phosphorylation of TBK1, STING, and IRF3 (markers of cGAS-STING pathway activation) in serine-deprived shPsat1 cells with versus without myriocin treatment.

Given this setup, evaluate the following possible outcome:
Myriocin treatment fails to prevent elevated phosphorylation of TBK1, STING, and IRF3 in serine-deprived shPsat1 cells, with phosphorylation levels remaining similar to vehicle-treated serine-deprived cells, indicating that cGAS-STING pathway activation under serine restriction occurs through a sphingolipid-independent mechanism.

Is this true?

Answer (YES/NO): NO